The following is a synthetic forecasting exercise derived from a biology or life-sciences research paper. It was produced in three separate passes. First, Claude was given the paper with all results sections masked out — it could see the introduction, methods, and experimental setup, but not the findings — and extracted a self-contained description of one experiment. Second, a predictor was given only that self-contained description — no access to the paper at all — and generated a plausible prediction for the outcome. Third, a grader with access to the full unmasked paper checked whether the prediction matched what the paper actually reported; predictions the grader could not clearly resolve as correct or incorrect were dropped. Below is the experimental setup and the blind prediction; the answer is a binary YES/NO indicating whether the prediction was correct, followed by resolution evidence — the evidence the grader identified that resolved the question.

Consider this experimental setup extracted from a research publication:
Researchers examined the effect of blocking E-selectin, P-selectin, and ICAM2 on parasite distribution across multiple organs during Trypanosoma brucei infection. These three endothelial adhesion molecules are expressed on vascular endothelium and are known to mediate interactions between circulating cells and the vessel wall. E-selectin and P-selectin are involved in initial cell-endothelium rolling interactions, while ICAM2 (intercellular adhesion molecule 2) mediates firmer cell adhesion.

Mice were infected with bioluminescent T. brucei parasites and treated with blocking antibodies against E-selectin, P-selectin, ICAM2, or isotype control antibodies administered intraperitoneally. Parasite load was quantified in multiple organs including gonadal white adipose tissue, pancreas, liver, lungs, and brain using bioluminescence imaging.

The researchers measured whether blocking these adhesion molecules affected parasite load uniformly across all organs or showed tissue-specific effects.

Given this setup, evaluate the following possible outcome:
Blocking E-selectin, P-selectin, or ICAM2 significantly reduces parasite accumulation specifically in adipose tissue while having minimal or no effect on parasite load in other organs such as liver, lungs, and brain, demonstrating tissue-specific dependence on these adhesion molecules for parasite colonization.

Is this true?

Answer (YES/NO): NO